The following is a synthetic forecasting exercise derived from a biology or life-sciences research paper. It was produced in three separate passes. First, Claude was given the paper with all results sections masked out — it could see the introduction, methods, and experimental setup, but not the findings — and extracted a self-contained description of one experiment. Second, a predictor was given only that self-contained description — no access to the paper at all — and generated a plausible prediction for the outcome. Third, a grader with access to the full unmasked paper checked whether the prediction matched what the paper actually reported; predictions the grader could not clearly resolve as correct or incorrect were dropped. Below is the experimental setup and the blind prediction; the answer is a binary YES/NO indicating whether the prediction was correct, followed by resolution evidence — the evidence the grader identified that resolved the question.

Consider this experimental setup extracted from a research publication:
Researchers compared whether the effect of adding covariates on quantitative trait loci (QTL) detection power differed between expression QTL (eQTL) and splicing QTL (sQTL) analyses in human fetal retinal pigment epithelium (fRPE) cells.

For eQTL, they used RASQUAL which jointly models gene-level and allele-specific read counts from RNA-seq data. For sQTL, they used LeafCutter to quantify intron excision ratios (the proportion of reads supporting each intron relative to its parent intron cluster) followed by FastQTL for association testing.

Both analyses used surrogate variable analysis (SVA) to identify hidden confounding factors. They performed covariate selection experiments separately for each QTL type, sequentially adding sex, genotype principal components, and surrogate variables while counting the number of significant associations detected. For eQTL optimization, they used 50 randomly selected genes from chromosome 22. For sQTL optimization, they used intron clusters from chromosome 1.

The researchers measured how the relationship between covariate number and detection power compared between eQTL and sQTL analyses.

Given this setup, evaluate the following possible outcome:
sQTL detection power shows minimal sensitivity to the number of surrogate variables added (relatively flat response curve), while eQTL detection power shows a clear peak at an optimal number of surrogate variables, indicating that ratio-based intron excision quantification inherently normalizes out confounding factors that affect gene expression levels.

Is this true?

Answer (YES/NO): NO